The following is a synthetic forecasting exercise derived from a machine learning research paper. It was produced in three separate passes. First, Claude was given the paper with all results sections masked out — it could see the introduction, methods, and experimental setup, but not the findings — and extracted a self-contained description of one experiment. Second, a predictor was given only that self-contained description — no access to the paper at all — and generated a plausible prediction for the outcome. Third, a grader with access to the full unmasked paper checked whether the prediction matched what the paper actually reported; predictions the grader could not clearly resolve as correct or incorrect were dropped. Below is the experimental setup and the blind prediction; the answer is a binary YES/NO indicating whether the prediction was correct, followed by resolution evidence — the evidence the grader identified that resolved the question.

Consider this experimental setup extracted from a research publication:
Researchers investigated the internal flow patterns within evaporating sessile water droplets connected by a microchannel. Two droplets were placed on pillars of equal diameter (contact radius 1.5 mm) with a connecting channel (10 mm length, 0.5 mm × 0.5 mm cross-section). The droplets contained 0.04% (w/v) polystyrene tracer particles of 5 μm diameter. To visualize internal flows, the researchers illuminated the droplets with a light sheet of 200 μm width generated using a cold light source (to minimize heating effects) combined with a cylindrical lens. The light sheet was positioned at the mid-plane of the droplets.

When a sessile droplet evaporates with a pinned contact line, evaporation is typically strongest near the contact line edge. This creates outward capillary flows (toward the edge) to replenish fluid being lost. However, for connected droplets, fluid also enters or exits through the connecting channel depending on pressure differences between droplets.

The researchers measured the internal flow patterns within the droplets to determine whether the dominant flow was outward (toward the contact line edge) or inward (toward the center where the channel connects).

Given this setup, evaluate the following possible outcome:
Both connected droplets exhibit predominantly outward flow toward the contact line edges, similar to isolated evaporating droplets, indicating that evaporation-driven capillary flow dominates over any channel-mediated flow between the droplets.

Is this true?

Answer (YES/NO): NO